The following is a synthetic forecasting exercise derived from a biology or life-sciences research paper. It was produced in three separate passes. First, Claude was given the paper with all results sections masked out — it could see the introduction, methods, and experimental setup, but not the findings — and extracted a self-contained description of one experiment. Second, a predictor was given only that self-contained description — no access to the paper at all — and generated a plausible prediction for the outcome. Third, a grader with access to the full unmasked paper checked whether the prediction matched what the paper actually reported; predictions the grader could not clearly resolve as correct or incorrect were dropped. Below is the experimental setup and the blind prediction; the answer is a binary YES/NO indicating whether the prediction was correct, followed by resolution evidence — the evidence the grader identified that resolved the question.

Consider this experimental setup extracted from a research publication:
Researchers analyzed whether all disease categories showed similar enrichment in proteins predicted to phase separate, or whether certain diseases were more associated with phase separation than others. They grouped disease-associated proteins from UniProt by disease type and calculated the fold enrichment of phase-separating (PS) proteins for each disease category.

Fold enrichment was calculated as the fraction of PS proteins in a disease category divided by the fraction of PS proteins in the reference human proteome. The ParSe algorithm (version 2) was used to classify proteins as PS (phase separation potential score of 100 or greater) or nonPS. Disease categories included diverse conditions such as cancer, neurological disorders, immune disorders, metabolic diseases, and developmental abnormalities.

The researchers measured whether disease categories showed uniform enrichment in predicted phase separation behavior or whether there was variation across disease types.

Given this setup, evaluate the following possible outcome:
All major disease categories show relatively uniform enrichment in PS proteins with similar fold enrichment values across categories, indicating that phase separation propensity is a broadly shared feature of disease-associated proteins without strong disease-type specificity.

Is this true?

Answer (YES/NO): NO